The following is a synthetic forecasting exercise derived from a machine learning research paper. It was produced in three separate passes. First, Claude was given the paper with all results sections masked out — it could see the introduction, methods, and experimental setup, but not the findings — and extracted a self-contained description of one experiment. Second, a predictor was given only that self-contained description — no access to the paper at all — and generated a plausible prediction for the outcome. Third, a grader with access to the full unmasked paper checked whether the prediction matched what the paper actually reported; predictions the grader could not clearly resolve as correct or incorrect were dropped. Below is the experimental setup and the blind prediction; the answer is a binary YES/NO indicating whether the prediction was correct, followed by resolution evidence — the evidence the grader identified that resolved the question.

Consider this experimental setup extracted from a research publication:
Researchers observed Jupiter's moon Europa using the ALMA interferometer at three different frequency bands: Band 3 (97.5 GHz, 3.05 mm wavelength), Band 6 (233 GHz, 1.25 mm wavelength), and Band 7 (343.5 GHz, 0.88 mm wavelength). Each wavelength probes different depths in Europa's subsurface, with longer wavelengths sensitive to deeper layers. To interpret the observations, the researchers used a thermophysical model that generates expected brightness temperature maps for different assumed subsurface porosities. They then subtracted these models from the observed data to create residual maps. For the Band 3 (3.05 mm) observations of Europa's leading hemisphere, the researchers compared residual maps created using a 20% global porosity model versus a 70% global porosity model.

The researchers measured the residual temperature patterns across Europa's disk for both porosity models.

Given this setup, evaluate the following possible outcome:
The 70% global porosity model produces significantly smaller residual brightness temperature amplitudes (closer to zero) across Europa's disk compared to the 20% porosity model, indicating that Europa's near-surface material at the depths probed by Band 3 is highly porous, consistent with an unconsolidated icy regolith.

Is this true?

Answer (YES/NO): NO